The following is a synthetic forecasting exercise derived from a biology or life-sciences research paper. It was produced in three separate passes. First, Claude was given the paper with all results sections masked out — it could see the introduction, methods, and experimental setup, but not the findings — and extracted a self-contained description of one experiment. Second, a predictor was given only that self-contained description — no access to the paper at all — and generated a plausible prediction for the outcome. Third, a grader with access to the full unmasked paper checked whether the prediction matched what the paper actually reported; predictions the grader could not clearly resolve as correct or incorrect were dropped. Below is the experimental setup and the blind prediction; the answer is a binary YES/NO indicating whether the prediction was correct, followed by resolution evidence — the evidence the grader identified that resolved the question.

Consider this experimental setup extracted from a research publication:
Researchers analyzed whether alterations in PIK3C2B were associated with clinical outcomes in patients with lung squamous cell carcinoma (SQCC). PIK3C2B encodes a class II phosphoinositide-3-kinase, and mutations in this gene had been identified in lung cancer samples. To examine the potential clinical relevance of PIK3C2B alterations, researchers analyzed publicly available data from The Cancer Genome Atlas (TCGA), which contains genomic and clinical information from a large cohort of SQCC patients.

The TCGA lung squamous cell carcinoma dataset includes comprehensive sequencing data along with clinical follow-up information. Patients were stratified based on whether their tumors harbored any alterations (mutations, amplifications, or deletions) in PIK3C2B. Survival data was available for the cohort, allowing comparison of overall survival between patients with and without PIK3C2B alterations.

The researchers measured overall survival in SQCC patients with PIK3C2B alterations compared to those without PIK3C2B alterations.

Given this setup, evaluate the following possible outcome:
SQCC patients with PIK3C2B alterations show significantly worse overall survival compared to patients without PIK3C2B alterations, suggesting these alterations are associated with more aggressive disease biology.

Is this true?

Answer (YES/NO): NO